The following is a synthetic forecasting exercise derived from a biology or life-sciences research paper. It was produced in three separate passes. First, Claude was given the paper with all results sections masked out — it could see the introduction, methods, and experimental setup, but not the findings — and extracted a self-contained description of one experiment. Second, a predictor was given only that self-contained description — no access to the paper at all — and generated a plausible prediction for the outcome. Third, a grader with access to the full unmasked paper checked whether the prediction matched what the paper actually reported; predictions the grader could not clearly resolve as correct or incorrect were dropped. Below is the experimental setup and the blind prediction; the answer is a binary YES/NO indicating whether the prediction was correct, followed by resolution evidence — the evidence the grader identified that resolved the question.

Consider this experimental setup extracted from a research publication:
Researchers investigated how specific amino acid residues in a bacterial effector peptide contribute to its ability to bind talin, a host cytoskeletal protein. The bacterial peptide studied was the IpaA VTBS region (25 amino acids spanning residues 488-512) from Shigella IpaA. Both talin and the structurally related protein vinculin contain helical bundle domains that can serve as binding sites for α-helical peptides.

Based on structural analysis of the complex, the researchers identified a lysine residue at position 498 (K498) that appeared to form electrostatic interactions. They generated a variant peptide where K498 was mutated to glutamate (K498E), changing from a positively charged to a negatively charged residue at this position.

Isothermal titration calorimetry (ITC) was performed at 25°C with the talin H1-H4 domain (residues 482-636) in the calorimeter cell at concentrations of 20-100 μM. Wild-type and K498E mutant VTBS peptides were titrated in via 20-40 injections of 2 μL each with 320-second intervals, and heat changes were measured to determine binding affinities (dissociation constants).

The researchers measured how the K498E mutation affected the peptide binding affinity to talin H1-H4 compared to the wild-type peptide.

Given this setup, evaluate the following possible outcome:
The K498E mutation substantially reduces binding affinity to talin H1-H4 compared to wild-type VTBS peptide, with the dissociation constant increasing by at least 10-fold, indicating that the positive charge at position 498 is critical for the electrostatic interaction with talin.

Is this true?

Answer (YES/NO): NO